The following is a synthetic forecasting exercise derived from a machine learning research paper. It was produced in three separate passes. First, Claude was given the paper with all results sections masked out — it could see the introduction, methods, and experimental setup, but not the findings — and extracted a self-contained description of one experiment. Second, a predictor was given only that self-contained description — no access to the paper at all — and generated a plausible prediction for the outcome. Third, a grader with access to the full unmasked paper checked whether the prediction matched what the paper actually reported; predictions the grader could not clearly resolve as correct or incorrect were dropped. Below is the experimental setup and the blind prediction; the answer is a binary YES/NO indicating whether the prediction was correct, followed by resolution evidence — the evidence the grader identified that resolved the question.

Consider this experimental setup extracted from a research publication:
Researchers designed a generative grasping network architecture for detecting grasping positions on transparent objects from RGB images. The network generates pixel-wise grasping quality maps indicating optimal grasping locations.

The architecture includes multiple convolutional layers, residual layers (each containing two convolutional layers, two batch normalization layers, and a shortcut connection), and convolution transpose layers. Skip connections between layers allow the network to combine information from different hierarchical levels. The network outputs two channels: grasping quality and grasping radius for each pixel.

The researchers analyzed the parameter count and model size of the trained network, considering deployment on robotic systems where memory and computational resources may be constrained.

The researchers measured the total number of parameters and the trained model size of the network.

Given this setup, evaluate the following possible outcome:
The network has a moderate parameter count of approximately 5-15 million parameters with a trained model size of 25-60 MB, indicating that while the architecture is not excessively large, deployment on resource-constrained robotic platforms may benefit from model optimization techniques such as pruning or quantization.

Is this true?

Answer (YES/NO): NO